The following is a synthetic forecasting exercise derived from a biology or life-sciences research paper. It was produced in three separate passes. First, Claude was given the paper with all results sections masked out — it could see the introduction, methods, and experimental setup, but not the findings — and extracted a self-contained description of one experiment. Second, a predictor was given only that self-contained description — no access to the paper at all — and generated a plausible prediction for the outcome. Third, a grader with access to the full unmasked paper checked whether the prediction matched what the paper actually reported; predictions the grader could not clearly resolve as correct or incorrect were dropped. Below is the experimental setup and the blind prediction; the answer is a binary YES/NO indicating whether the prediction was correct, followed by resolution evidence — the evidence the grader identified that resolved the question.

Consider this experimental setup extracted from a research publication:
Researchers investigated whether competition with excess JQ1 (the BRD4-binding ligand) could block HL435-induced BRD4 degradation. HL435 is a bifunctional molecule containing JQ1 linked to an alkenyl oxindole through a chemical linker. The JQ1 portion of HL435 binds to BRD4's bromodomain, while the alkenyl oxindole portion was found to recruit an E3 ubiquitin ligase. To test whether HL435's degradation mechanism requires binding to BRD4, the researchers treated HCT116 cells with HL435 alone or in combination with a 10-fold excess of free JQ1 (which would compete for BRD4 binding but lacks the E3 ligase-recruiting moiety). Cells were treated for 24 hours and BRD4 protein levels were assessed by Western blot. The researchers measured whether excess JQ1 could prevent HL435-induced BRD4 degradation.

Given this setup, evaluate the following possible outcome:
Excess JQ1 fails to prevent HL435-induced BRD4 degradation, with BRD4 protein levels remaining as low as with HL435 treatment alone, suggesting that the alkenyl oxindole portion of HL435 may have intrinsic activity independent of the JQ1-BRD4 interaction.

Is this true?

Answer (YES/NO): NO